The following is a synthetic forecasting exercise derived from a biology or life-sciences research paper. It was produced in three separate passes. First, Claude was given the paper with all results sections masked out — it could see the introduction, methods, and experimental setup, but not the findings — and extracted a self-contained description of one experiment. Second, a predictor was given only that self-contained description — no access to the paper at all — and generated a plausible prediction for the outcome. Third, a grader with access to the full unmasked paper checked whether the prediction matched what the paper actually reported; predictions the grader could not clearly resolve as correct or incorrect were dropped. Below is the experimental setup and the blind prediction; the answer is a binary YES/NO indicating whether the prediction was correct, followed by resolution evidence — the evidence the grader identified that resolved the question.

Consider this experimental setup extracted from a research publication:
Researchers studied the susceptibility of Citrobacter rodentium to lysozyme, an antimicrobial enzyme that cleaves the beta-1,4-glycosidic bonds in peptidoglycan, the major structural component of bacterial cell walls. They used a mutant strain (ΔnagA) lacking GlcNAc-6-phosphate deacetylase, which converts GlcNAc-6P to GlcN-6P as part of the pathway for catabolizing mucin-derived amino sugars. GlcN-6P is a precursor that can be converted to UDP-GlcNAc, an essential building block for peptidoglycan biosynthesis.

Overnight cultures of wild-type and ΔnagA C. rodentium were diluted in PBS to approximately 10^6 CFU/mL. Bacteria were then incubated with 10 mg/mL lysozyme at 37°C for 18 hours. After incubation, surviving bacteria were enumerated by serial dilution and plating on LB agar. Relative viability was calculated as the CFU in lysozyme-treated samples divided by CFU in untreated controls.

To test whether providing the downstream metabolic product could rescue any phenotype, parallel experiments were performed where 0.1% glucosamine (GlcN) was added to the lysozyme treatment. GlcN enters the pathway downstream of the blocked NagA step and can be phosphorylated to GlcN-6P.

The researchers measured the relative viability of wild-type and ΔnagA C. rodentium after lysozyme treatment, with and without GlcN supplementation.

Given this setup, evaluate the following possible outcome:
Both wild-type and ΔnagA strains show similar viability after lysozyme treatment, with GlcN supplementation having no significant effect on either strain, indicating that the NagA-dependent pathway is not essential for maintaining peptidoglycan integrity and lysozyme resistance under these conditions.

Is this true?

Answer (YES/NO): NO